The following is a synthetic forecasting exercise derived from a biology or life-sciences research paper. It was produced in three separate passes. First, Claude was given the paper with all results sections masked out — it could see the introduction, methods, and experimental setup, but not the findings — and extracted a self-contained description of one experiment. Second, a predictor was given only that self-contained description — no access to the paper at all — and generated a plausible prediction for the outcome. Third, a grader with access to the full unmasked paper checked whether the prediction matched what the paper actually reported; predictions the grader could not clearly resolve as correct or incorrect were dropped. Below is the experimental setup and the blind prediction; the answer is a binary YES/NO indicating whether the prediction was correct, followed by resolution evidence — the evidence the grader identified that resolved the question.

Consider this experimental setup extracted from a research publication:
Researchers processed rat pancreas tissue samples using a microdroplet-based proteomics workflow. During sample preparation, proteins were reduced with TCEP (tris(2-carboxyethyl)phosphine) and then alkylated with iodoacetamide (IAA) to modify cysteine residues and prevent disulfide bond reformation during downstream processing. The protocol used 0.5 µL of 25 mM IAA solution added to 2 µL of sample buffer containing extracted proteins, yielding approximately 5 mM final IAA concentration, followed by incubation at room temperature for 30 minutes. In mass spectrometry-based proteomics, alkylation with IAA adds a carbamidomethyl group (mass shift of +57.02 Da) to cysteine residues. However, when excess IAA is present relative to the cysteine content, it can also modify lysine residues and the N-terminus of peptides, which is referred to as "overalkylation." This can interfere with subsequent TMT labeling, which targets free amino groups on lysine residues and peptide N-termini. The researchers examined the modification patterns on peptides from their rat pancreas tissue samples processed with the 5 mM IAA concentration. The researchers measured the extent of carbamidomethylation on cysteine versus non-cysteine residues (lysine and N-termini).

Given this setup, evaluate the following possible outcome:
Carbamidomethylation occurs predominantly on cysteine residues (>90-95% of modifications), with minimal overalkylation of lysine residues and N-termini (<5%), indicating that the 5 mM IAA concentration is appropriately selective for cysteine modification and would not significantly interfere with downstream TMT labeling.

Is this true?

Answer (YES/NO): NO